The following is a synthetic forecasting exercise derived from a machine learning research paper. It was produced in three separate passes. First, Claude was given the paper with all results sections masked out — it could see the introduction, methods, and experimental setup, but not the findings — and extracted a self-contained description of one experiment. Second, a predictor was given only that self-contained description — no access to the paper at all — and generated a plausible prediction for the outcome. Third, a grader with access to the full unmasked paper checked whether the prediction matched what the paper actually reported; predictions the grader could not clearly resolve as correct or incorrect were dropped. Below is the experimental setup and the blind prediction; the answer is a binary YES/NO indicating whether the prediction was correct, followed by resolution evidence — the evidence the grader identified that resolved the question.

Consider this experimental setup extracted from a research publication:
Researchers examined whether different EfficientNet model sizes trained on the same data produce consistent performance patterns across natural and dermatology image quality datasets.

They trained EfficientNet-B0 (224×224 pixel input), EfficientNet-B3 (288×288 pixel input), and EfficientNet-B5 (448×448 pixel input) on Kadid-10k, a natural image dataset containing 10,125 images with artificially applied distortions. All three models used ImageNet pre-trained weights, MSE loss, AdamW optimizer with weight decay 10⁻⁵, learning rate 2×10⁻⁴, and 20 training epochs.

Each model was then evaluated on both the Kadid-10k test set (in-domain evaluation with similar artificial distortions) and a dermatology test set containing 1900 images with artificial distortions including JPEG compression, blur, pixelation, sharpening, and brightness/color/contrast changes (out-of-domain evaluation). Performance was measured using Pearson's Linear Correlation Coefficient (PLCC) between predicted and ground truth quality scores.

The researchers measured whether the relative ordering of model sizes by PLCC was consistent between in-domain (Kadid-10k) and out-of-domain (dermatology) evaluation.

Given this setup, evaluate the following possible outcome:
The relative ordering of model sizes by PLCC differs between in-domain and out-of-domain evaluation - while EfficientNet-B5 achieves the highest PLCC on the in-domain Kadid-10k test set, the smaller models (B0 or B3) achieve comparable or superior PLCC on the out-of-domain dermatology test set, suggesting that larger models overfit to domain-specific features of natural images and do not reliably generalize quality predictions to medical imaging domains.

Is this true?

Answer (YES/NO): NO